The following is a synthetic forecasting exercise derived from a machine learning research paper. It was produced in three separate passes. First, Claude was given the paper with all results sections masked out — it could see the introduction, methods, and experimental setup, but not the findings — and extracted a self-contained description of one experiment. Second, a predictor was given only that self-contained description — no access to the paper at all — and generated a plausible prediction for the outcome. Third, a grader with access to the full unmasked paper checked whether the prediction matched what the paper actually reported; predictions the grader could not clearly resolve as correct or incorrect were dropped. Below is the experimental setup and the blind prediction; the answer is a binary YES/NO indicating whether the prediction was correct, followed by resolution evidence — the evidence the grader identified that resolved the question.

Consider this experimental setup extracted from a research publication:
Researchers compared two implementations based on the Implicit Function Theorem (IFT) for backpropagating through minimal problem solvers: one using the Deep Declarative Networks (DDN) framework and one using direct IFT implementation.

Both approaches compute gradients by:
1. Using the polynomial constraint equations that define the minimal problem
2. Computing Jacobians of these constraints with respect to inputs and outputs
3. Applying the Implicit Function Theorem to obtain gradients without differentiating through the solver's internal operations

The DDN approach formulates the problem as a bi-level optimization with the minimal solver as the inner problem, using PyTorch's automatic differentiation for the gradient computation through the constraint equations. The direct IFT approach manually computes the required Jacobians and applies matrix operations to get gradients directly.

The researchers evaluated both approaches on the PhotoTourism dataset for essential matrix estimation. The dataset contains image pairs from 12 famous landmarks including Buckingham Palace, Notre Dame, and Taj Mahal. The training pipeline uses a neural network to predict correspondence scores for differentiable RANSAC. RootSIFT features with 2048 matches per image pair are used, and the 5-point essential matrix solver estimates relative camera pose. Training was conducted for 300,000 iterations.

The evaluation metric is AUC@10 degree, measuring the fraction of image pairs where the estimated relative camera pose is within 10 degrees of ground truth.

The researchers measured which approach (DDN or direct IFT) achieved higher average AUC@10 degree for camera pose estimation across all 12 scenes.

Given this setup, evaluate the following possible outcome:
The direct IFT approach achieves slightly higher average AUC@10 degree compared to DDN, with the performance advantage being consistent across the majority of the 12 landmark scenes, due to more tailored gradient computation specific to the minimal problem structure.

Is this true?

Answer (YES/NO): YES